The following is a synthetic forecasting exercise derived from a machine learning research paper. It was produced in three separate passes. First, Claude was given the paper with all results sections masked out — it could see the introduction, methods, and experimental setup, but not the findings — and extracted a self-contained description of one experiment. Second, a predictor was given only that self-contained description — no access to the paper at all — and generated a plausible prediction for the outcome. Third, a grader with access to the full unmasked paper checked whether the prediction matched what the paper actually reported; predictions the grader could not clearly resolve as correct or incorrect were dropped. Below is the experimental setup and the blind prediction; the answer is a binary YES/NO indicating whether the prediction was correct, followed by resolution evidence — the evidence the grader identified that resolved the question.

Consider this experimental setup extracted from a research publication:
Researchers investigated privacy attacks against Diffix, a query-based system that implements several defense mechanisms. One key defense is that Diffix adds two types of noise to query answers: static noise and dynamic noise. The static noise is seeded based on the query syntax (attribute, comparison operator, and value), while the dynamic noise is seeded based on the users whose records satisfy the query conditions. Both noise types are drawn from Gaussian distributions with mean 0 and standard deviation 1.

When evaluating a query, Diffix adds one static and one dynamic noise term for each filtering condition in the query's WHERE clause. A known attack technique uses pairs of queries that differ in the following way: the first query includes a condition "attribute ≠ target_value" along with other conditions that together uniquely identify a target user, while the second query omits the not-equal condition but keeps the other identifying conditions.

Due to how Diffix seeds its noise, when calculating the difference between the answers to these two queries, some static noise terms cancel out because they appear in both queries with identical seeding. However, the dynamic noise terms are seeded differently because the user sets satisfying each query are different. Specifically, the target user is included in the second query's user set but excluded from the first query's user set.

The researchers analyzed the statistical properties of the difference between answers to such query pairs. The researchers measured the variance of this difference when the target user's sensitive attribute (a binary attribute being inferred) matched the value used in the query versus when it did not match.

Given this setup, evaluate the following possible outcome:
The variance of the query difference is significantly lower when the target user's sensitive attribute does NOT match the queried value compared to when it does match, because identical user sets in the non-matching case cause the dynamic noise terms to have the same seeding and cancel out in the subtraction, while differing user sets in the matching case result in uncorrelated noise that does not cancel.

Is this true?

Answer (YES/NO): NO